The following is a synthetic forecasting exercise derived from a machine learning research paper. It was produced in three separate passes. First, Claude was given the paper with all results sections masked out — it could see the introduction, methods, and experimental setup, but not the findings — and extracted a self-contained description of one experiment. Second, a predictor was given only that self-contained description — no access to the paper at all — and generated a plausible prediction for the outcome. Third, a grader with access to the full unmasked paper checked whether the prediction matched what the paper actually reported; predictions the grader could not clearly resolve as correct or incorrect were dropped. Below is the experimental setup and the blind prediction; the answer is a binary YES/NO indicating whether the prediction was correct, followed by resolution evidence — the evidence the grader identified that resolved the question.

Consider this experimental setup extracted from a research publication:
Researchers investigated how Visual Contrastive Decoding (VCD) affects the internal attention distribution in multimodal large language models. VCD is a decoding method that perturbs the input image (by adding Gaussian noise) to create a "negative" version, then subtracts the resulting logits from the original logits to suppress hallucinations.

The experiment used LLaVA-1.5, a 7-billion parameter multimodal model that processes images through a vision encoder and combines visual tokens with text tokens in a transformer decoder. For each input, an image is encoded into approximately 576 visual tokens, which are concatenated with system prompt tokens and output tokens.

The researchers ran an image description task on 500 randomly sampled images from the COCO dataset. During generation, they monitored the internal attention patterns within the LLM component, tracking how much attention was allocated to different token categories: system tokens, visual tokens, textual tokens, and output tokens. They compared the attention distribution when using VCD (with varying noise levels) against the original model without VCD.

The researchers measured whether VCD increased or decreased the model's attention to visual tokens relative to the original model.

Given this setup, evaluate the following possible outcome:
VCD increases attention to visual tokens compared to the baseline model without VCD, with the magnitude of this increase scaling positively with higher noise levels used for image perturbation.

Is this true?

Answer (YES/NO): NO